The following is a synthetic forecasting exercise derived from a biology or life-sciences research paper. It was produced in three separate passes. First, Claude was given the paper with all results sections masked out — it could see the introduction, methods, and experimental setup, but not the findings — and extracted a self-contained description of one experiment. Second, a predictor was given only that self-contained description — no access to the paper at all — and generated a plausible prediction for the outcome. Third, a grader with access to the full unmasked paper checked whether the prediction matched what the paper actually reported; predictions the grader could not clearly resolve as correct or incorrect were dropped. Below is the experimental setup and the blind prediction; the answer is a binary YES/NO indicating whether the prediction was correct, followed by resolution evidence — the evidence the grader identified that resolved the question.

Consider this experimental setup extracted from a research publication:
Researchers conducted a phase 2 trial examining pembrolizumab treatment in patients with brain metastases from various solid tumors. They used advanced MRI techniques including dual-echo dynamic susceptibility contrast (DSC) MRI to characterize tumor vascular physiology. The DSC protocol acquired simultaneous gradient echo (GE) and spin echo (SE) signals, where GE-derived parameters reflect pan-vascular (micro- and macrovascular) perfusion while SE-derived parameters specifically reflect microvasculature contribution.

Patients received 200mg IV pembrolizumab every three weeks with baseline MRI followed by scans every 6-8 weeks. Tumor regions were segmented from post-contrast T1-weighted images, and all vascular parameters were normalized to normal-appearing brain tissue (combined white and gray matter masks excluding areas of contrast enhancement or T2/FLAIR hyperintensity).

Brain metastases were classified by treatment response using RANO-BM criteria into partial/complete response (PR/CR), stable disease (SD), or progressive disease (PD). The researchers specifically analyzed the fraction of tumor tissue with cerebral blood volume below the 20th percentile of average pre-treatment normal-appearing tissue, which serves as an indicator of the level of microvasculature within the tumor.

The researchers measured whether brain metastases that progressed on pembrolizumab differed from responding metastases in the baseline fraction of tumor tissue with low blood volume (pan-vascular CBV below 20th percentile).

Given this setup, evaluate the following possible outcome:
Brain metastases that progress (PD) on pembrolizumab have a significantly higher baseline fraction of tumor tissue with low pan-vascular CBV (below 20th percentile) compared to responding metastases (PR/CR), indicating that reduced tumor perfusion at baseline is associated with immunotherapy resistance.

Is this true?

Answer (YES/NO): NO